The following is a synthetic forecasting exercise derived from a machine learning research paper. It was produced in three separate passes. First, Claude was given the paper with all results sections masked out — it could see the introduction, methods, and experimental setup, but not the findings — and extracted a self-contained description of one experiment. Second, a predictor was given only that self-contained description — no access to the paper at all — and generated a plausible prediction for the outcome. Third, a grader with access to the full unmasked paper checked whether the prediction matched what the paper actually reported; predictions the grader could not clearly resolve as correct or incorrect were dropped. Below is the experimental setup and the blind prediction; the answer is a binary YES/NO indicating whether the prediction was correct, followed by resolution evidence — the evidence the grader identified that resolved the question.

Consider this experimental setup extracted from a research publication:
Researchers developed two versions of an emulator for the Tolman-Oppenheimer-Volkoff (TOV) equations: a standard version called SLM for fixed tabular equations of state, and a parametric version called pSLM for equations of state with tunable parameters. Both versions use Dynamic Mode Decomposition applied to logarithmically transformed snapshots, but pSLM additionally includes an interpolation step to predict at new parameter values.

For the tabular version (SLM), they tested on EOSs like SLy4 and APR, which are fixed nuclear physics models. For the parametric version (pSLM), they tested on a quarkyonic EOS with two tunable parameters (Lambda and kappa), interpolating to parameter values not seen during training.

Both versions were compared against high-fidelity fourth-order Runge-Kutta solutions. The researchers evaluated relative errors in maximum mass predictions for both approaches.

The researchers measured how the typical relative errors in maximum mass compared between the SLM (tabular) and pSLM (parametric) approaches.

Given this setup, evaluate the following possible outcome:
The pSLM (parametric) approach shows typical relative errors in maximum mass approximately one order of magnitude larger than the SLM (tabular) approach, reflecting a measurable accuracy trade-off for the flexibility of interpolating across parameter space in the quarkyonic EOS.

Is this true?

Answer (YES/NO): NO